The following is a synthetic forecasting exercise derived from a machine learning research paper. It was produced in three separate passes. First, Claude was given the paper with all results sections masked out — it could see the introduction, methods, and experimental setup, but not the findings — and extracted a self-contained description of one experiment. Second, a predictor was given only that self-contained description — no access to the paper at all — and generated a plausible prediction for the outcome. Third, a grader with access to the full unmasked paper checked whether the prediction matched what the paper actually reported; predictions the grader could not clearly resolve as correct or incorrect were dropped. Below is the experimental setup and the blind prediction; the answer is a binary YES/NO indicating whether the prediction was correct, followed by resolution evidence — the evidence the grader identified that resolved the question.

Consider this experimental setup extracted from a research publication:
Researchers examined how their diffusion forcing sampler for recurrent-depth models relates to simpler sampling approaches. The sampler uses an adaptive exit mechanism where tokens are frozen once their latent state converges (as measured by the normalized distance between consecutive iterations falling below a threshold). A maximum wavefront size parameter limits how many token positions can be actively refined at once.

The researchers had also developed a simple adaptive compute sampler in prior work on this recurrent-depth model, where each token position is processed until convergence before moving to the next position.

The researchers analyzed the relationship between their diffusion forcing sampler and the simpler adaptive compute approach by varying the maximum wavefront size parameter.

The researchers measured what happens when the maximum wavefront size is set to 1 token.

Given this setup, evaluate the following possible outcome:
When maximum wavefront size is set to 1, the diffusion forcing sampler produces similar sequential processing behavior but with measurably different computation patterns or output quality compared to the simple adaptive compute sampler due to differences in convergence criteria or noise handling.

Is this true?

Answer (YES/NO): NO